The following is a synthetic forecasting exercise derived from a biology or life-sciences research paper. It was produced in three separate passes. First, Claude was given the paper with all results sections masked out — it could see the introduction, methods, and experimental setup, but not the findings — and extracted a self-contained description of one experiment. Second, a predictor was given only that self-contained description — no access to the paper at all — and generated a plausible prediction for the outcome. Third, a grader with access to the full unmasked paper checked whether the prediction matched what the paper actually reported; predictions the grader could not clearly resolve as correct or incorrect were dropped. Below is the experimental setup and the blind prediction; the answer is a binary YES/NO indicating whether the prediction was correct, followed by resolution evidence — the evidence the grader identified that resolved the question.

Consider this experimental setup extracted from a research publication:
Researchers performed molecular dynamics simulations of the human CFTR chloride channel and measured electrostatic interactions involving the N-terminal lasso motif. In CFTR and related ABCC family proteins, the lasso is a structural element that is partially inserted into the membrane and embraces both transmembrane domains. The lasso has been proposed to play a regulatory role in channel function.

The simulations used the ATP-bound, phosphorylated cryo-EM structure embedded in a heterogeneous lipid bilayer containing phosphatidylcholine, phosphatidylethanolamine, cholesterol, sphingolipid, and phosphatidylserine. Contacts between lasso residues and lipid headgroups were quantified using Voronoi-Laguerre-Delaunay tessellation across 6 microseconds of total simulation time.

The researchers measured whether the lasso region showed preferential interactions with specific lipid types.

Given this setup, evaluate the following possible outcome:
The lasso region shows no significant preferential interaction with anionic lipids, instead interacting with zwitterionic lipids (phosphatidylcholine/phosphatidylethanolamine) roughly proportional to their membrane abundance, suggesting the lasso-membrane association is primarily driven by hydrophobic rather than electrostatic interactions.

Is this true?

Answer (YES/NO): NO